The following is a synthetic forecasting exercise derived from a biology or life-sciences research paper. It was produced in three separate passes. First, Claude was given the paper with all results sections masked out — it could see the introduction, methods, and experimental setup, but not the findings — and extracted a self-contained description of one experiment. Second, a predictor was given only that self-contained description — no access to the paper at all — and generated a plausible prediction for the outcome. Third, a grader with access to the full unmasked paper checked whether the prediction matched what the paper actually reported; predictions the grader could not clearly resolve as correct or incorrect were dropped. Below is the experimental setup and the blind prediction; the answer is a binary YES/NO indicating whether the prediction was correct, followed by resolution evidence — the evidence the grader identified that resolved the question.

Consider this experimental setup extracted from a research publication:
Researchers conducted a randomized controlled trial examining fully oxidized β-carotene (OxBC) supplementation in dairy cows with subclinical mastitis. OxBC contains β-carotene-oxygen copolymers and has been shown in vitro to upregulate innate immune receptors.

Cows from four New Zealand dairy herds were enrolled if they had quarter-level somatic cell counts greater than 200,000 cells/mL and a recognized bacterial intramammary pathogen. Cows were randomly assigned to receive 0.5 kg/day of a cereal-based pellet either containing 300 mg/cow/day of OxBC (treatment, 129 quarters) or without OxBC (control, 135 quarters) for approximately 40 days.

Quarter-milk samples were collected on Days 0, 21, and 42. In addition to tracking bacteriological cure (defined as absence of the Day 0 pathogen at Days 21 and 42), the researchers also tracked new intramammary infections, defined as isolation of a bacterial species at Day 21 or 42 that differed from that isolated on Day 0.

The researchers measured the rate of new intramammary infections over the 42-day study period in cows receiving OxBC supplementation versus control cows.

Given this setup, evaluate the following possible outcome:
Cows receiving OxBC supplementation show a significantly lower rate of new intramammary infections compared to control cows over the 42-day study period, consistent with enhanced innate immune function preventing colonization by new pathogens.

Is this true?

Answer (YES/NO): NO